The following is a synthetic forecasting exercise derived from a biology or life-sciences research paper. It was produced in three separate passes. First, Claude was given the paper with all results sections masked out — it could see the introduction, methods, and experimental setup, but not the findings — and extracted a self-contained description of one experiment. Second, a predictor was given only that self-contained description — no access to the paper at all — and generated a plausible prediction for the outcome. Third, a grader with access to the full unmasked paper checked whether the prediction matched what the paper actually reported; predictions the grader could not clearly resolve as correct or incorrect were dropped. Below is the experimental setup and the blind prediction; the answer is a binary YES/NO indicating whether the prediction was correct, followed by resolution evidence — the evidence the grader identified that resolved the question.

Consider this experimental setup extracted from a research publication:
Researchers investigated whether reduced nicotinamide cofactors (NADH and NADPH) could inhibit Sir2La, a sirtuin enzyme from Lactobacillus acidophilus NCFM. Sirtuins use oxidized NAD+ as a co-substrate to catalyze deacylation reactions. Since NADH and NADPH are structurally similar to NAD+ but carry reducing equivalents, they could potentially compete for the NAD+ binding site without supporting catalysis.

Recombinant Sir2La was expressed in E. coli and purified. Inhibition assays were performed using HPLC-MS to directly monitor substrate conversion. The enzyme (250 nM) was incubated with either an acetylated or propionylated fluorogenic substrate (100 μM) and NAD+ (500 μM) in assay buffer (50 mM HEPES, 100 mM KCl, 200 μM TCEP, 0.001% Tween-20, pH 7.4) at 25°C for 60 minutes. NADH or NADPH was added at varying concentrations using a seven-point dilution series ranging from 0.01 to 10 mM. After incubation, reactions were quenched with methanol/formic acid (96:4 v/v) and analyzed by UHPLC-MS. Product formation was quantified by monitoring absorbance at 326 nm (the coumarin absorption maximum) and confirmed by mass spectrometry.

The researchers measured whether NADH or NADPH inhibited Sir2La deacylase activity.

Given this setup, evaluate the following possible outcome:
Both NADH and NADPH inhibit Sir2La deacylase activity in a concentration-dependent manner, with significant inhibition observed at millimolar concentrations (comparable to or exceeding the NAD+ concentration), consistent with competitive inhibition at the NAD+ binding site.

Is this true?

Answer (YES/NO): NO